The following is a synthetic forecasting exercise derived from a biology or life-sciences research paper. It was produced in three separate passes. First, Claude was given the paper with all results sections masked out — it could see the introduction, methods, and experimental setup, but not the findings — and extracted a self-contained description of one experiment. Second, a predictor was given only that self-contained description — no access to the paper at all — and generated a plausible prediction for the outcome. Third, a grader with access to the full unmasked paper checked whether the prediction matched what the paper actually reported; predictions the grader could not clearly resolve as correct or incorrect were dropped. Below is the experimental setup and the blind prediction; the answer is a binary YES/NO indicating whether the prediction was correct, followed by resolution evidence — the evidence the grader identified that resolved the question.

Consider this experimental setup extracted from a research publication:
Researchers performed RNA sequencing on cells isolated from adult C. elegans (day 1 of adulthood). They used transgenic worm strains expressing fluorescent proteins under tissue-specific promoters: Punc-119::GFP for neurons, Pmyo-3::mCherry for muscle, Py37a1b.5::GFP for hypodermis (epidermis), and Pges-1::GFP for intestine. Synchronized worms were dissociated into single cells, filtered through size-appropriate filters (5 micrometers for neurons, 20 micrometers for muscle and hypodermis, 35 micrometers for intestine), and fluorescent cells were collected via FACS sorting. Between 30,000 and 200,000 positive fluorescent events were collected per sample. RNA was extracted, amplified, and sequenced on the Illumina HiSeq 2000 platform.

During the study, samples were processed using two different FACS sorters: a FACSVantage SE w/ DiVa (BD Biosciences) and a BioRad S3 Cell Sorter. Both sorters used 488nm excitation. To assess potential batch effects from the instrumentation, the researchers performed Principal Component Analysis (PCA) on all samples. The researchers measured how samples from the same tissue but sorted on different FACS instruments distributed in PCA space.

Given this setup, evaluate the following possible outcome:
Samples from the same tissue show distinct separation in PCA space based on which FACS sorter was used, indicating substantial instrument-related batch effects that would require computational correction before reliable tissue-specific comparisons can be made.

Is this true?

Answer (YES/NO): NO